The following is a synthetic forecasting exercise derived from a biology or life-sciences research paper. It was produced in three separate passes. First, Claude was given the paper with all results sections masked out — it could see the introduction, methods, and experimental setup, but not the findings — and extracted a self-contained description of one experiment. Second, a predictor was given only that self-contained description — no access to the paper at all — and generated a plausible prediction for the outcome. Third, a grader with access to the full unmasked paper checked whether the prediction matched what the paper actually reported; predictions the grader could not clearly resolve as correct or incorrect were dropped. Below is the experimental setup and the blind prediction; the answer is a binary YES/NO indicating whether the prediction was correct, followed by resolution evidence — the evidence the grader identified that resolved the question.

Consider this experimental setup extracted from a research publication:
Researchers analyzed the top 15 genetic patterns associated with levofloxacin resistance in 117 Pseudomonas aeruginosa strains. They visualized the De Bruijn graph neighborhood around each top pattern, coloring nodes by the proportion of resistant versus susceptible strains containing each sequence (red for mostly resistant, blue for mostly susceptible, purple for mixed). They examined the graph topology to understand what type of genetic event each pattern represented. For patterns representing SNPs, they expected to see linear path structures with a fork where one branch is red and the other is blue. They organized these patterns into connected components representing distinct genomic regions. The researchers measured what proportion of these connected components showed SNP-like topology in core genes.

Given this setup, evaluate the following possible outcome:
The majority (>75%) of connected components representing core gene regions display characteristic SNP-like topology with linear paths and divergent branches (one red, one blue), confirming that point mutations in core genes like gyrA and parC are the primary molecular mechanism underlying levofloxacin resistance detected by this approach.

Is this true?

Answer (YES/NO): NO